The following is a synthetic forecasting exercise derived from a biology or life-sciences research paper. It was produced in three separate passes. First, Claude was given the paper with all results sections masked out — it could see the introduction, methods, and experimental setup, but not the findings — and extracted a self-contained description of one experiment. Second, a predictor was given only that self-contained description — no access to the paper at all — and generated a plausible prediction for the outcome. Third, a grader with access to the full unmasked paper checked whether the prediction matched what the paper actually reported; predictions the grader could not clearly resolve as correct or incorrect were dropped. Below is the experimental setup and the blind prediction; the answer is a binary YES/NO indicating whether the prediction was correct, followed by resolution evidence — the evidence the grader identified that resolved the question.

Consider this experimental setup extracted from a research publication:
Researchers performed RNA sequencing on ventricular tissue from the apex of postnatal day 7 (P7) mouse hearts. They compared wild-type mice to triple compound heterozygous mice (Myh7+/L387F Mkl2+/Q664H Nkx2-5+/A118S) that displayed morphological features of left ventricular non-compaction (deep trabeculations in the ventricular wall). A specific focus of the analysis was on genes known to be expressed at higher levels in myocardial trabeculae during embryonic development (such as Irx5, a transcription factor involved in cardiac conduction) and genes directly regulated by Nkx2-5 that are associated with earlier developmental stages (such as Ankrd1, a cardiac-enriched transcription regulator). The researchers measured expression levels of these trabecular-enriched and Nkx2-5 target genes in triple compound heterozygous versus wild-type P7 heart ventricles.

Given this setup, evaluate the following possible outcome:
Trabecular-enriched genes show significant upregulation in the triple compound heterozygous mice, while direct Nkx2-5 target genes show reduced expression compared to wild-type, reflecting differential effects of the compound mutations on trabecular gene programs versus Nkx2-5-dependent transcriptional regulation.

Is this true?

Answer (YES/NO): NO